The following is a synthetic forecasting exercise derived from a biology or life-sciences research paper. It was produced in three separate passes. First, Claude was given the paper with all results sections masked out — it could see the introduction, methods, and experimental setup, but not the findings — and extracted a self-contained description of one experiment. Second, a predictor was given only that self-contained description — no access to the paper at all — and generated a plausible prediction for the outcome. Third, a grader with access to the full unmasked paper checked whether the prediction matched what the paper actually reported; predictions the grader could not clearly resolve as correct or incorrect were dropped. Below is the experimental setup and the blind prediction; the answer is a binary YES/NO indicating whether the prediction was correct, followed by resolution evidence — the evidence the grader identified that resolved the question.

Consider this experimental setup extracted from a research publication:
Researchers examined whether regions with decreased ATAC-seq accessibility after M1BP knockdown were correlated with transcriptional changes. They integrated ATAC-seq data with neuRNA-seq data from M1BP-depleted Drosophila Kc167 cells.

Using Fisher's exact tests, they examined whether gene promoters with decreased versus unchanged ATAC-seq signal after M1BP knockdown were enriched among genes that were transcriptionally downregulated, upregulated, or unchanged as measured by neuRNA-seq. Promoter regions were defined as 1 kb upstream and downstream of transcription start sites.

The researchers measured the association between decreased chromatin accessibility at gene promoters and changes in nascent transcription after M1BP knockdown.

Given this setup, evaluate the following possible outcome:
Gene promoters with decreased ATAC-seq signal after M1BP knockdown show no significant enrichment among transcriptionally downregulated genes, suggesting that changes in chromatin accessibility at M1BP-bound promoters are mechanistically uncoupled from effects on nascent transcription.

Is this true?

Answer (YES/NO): NO